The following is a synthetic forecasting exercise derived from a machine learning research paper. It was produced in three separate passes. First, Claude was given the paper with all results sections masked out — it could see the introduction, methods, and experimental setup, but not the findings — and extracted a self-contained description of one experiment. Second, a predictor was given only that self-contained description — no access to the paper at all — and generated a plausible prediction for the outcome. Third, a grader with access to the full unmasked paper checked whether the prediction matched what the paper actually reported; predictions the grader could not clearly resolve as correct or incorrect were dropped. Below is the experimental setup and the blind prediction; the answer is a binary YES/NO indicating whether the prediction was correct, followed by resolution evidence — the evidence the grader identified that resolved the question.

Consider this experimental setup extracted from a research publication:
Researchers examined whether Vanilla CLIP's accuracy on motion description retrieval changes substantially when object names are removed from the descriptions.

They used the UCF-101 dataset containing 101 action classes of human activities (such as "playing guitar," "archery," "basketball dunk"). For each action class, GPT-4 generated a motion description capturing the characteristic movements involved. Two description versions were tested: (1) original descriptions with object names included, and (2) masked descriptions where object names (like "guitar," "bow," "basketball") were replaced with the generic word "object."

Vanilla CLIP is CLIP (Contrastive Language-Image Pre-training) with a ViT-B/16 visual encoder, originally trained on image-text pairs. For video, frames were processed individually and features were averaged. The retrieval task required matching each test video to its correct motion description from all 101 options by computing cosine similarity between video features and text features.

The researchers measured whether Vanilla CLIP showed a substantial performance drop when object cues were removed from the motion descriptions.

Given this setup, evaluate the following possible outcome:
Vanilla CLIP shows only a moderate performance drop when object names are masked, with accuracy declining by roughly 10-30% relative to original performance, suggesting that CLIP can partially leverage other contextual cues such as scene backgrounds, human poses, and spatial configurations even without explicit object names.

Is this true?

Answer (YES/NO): YES